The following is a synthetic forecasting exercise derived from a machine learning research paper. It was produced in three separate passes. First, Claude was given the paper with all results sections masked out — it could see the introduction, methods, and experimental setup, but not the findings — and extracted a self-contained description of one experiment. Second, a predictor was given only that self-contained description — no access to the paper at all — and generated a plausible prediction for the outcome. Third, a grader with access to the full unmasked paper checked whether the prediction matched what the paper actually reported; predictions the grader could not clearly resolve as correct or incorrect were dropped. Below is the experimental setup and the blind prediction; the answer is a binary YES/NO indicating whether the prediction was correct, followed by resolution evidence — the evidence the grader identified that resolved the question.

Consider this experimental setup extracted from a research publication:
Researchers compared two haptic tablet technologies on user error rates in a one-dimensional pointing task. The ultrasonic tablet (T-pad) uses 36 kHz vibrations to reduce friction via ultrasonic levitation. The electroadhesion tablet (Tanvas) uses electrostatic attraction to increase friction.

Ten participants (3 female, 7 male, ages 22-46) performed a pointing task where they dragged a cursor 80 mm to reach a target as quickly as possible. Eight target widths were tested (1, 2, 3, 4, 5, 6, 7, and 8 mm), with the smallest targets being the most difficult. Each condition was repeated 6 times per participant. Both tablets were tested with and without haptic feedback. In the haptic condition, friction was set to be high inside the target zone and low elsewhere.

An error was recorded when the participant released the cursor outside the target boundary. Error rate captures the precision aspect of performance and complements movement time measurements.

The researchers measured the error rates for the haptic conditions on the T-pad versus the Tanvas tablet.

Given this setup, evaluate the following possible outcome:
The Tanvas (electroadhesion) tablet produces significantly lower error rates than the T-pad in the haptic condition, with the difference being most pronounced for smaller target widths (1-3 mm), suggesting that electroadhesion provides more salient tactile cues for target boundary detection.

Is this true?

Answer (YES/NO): NO